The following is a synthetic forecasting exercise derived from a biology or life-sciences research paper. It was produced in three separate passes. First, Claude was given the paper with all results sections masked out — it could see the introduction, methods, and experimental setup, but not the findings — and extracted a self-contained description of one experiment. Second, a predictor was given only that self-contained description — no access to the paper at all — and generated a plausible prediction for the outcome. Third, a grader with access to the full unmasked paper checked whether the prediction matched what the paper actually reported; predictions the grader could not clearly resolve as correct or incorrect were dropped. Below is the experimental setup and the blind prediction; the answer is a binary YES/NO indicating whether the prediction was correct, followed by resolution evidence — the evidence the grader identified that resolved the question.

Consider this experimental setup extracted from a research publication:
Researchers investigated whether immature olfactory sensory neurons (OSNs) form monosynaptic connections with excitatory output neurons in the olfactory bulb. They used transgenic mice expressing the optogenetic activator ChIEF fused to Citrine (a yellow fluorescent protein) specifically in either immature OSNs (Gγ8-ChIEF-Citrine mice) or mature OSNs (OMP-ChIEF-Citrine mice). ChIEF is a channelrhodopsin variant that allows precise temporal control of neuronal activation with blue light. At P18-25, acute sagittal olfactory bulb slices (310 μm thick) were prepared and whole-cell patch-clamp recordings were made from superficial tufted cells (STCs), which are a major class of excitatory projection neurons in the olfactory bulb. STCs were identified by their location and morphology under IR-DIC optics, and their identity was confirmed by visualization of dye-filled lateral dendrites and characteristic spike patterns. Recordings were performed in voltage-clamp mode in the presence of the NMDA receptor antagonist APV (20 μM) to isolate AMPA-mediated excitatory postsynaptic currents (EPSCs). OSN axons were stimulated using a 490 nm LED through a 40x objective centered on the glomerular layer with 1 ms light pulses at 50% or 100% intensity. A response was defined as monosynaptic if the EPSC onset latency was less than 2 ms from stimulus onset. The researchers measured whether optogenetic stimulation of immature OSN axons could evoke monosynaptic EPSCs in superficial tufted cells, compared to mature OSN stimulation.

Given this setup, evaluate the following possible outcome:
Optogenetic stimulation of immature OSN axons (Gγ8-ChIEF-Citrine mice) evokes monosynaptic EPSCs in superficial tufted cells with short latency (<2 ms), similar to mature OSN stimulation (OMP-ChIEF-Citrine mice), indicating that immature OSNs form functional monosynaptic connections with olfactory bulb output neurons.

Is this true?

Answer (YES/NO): YES